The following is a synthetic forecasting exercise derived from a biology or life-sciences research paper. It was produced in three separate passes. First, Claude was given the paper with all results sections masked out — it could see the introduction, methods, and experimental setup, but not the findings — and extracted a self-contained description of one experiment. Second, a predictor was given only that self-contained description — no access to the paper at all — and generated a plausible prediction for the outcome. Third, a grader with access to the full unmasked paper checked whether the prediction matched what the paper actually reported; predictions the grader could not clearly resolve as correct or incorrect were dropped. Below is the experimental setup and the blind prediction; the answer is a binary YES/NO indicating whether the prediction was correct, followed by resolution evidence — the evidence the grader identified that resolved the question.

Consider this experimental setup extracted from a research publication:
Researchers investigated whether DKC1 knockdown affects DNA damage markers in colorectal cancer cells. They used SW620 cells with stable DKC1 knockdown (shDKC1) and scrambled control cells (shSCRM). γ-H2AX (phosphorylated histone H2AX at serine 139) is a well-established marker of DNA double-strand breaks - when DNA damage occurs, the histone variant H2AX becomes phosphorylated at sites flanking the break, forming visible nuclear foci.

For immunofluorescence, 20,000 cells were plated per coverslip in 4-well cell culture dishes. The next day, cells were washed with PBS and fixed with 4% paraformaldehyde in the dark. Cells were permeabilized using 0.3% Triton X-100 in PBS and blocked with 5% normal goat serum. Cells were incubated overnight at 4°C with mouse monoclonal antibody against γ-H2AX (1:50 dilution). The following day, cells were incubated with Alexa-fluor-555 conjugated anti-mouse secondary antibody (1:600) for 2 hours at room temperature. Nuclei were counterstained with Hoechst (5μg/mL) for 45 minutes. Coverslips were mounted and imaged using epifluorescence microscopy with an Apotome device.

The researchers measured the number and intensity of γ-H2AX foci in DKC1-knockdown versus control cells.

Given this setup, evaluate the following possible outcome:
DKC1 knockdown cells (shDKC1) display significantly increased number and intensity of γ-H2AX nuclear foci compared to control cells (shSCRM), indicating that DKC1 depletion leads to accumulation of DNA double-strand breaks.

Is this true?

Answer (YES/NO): YES